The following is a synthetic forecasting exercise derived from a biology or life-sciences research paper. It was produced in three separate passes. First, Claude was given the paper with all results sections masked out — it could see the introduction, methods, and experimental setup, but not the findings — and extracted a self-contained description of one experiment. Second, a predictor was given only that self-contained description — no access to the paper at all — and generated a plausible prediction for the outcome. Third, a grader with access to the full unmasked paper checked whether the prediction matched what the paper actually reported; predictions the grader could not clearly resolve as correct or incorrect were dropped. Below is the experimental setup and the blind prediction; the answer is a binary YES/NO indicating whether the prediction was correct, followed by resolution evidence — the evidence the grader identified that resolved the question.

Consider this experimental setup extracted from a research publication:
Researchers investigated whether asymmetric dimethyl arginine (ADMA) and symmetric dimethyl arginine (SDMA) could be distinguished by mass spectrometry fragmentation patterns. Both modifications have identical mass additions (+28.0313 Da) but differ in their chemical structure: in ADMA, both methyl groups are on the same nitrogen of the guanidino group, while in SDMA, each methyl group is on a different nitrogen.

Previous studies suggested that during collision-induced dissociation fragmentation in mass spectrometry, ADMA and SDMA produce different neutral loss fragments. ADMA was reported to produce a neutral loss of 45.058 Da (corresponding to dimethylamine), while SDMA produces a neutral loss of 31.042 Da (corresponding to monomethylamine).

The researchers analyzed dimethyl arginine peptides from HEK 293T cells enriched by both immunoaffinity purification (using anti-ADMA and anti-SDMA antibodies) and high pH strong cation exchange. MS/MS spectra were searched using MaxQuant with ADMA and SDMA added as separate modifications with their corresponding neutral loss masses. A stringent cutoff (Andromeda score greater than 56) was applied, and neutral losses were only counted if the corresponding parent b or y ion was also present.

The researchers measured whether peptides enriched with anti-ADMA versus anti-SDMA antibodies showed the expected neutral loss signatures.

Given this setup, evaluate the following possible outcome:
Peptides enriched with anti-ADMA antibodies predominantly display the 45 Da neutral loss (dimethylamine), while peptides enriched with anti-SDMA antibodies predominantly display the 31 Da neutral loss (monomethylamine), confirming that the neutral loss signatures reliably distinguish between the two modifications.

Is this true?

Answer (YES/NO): YES